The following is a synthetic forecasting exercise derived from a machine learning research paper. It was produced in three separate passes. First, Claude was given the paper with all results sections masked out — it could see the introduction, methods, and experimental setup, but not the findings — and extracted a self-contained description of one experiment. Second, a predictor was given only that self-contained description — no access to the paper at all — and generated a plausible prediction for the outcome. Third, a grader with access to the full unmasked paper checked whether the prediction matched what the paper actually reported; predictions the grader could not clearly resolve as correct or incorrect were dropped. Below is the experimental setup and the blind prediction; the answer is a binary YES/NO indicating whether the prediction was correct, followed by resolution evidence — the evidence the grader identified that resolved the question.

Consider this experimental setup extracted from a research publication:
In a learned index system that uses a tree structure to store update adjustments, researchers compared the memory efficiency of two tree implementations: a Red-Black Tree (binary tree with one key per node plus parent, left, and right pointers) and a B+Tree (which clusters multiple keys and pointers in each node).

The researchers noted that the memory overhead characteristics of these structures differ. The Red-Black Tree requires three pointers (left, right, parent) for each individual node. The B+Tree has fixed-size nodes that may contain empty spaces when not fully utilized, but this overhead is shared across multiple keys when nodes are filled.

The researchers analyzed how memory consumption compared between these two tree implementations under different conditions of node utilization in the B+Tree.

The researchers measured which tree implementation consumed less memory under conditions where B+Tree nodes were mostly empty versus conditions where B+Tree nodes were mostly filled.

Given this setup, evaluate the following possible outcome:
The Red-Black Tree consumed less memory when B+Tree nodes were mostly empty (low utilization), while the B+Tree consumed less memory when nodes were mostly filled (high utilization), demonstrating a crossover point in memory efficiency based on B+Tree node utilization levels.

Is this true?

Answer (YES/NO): YES